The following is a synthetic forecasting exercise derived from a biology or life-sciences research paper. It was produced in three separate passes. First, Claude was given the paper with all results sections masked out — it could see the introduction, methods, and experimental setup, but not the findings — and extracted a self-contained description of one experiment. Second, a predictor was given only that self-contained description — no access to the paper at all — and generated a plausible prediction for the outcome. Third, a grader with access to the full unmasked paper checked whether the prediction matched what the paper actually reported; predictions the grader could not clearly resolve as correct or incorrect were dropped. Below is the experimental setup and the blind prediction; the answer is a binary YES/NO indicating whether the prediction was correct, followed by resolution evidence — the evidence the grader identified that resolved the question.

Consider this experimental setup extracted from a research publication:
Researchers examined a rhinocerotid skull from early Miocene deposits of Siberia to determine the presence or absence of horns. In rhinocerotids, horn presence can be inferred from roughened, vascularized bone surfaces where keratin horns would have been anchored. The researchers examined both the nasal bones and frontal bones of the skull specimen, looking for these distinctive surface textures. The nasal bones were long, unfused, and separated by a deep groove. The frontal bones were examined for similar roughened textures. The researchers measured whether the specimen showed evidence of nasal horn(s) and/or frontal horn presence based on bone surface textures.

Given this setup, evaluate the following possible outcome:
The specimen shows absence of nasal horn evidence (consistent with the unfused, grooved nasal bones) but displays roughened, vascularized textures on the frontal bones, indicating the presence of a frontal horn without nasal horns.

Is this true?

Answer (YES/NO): NO